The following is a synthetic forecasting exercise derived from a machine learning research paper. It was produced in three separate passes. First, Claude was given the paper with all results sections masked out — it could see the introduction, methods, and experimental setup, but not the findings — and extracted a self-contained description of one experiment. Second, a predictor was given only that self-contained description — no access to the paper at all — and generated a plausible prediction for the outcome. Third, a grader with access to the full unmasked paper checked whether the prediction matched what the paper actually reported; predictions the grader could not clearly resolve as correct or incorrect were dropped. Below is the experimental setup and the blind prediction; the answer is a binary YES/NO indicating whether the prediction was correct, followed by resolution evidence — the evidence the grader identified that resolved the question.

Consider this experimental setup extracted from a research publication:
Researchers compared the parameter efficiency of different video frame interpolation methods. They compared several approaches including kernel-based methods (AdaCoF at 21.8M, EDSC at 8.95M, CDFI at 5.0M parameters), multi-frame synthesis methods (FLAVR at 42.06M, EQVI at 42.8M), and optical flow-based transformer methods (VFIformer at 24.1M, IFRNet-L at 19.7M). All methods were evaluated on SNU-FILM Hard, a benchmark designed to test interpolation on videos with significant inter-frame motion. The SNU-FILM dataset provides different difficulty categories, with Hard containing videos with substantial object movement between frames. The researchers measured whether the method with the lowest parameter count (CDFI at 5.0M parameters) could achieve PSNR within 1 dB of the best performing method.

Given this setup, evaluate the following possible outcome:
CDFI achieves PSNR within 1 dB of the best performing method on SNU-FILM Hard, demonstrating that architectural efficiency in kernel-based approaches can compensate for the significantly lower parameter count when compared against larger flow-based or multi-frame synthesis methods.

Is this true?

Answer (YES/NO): NO